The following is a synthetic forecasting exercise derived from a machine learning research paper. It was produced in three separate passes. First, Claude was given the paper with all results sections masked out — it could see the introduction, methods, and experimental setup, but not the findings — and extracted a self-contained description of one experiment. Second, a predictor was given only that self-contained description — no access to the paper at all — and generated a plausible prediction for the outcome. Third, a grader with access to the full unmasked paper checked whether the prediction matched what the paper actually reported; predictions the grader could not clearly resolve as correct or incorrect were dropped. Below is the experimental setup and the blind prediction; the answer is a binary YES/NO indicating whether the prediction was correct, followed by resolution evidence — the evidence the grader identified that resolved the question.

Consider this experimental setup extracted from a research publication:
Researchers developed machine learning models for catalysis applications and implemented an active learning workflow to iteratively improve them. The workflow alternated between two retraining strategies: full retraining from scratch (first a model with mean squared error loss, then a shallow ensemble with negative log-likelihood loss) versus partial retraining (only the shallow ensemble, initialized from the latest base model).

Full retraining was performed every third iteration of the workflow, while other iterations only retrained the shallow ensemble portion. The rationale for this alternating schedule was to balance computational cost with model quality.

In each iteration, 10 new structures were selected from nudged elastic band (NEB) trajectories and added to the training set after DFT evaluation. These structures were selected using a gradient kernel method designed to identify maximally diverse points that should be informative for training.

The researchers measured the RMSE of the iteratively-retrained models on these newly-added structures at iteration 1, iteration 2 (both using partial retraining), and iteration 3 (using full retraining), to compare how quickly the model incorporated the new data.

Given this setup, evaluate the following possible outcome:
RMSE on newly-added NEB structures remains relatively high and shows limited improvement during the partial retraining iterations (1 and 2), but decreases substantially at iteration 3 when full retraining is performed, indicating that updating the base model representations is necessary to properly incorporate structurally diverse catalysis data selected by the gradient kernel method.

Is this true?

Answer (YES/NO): YES